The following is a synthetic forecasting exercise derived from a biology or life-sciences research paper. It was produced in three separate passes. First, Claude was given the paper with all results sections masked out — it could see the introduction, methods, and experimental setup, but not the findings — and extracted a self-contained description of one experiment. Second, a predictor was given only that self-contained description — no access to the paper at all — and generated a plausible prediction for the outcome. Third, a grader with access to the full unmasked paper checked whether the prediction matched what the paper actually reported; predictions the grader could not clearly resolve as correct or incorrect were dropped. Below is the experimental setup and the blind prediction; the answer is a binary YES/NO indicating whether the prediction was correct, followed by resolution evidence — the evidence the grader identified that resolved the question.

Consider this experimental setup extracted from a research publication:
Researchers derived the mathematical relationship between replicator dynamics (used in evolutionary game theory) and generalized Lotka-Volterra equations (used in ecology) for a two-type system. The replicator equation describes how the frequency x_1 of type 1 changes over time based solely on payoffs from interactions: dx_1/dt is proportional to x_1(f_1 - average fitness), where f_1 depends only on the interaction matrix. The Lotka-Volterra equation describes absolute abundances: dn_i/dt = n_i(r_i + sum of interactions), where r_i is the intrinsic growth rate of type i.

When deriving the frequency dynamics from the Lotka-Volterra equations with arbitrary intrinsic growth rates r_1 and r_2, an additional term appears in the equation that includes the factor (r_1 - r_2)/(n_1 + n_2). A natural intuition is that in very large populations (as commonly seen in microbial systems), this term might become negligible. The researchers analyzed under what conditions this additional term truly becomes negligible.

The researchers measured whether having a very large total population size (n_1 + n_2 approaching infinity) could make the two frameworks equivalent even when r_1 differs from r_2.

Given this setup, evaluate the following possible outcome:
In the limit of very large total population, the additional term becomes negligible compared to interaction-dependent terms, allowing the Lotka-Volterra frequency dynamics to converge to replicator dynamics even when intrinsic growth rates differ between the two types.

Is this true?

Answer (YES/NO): NO